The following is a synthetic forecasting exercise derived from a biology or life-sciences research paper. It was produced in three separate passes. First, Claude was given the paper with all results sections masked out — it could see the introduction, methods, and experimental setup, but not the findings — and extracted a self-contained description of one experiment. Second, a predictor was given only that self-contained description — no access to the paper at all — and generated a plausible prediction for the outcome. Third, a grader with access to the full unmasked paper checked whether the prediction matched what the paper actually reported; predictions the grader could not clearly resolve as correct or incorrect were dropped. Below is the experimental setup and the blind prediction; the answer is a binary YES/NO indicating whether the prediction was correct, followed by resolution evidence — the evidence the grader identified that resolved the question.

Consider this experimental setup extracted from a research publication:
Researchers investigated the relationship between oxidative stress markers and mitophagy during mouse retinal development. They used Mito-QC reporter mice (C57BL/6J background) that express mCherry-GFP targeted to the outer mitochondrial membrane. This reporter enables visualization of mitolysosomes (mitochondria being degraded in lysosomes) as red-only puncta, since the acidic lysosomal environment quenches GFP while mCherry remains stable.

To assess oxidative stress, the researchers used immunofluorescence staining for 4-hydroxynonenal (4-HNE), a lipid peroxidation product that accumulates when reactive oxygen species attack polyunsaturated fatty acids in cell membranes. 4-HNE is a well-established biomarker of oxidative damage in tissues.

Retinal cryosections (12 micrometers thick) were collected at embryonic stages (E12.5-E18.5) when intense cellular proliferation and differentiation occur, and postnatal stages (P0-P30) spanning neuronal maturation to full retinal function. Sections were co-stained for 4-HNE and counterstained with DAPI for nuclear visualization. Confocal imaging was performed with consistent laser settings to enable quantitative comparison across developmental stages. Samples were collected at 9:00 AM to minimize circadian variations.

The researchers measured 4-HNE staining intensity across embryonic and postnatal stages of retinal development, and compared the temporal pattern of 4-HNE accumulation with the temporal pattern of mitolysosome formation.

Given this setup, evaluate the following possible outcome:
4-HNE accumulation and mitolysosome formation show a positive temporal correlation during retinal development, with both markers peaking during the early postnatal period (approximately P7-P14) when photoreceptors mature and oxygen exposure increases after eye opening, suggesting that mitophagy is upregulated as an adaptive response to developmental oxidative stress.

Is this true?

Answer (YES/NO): NO